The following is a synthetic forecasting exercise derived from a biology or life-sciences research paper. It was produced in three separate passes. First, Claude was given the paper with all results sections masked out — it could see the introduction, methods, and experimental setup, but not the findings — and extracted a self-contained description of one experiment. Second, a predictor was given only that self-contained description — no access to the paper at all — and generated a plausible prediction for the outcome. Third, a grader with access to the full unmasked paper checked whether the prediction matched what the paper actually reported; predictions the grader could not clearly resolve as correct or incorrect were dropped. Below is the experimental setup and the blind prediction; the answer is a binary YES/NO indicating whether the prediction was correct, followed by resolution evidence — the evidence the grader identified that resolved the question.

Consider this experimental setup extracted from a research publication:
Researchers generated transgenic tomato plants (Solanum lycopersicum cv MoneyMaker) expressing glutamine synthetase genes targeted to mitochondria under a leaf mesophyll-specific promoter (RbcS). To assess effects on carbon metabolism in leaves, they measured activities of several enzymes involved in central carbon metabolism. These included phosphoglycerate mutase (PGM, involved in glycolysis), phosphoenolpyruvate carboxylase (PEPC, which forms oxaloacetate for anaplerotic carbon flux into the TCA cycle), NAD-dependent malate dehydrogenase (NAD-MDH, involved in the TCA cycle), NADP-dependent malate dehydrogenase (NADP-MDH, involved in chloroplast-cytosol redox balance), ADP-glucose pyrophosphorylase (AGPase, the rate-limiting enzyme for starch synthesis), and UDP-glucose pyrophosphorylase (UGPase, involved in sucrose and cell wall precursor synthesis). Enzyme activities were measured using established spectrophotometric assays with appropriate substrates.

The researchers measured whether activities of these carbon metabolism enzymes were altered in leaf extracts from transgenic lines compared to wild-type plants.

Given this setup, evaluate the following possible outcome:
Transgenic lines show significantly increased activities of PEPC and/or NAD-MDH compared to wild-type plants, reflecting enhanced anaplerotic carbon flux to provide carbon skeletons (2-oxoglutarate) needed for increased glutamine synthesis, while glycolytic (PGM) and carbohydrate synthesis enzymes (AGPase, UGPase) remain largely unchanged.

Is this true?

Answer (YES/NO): NO